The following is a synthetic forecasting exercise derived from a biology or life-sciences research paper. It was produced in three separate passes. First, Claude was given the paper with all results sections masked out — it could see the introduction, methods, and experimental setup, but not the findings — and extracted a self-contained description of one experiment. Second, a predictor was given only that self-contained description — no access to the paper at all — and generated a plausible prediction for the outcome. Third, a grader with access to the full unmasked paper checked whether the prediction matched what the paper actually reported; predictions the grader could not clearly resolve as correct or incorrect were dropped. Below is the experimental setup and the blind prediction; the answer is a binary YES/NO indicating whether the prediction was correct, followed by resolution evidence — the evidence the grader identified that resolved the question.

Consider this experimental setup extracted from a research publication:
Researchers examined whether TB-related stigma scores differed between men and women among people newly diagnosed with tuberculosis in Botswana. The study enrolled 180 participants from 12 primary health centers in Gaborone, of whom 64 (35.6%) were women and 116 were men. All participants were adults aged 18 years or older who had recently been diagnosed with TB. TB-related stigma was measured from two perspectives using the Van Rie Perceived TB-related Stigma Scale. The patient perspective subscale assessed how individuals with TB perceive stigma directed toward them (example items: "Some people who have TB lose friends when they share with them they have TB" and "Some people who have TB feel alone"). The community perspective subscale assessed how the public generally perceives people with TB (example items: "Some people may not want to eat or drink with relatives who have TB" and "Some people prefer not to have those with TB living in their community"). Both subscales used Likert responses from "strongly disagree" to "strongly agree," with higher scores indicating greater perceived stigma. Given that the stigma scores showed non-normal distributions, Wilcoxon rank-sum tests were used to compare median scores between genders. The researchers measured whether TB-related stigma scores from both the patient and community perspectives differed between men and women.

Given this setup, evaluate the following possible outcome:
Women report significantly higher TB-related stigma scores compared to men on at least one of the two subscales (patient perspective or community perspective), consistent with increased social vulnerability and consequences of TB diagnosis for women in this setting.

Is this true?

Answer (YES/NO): NO